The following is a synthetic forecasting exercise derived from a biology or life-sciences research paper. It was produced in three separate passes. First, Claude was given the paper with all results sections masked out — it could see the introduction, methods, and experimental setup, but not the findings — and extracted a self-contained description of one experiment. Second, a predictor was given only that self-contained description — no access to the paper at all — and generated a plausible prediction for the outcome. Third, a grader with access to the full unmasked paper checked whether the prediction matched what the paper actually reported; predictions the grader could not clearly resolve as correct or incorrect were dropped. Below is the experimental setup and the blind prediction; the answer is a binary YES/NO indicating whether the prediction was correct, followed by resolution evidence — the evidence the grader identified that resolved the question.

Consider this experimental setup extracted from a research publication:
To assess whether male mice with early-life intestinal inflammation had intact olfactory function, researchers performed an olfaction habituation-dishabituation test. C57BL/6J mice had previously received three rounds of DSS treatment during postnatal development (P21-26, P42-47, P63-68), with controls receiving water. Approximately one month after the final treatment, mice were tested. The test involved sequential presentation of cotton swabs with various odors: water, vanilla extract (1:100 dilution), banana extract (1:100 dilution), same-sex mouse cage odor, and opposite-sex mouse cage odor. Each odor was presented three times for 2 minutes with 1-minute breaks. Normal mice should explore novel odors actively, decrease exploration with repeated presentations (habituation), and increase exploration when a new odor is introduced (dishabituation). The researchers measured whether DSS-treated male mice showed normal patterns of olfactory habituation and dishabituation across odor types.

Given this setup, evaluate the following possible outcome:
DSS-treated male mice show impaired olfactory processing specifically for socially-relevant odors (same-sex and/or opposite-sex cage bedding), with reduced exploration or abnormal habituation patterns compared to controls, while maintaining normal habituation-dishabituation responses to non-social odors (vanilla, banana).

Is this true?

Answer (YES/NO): NO